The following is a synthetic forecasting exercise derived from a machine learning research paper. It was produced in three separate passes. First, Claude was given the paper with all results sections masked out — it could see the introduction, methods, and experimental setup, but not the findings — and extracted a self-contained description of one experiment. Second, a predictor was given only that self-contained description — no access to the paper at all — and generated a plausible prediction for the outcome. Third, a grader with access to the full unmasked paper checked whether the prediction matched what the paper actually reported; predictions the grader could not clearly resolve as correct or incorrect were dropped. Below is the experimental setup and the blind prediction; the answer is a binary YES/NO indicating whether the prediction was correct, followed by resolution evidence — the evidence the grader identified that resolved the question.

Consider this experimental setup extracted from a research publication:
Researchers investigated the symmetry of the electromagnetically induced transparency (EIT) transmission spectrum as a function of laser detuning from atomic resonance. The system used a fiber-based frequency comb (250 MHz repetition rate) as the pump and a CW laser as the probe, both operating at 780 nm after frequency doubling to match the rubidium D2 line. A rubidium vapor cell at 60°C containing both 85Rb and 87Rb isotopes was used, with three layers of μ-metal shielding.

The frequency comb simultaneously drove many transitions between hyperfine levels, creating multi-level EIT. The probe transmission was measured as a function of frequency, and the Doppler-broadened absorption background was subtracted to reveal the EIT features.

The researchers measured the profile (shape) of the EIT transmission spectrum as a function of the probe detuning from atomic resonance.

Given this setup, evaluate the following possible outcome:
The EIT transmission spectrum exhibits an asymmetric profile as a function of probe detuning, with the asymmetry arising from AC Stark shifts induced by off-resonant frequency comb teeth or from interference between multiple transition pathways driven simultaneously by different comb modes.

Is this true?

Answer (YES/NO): YES